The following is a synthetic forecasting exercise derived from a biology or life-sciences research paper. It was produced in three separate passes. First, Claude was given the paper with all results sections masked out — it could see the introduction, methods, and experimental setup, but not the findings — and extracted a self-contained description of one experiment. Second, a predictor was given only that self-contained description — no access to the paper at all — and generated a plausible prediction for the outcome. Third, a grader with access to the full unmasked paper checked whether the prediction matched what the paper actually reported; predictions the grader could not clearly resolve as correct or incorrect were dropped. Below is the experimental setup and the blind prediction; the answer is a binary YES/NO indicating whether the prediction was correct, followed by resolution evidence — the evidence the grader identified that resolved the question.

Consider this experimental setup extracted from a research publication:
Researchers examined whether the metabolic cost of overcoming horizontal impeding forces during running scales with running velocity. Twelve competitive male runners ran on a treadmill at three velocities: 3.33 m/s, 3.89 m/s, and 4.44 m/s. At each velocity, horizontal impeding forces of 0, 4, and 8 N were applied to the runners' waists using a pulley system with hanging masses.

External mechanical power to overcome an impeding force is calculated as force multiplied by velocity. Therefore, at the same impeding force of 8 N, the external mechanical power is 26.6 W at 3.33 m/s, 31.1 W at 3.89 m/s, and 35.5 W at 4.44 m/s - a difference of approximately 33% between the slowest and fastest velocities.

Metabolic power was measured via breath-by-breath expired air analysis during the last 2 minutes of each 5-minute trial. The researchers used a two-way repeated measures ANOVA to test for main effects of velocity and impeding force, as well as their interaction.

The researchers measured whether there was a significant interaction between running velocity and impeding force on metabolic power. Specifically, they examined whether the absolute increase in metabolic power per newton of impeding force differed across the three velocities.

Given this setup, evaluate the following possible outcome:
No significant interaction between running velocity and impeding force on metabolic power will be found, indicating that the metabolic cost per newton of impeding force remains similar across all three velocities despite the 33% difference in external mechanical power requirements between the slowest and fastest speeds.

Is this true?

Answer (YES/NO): NO